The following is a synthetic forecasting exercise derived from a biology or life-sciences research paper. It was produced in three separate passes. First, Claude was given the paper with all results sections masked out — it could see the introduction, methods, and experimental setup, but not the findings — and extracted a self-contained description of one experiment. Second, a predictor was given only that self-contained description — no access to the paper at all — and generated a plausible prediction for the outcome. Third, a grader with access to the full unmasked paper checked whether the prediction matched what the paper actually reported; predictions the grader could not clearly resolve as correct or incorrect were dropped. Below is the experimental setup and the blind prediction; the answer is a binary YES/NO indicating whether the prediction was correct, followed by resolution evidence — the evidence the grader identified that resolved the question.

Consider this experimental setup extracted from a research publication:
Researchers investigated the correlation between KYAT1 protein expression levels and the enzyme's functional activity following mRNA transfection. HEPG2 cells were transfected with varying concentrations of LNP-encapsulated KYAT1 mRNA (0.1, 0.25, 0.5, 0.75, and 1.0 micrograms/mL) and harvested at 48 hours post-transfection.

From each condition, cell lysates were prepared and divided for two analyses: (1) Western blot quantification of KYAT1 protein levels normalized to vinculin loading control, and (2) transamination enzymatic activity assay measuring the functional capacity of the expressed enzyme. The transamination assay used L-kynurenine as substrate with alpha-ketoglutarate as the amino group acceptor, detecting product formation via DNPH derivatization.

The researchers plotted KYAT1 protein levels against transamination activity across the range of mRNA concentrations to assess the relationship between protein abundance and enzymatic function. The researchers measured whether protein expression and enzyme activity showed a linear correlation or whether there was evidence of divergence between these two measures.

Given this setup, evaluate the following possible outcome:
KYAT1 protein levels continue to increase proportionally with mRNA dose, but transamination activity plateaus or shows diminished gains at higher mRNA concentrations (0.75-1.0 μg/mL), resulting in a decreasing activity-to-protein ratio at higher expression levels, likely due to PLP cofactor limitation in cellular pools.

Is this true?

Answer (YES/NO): NO